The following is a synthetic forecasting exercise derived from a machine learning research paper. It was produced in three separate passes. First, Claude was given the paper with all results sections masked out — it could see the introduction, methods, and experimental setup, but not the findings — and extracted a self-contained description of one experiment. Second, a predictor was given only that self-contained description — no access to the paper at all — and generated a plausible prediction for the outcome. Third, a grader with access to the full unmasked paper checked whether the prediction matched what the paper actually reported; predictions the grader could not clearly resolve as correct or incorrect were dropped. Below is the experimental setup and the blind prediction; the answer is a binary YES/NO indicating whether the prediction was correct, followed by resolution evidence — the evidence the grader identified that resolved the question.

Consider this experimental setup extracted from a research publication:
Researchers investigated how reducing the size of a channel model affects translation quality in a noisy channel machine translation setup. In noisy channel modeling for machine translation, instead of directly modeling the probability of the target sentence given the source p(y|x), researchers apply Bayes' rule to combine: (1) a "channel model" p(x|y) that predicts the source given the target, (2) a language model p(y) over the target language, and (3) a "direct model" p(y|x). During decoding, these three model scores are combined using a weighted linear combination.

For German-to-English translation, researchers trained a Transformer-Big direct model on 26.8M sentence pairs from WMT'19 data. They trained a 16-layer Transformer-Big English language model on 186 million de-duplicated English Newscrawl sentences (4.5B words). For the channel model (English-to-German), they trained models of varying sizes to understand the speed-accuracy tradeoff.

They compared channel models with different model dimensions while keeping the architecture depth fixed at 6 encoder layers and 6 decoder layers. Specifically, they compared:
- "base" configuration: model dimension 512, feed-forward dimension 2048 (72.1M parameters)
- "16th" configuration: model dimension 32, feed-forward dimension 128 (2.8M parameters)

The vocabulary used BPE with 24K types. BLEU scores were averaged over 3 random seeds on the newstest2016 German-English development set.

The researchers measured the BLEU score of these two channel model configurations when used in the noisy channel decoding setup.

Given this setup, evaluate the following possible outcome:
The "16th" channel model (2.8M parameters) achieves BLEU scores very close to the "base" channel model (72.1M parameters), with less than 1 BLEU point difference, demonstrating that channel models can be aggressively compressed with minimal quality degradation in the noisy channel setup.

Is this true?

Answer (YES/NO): YES